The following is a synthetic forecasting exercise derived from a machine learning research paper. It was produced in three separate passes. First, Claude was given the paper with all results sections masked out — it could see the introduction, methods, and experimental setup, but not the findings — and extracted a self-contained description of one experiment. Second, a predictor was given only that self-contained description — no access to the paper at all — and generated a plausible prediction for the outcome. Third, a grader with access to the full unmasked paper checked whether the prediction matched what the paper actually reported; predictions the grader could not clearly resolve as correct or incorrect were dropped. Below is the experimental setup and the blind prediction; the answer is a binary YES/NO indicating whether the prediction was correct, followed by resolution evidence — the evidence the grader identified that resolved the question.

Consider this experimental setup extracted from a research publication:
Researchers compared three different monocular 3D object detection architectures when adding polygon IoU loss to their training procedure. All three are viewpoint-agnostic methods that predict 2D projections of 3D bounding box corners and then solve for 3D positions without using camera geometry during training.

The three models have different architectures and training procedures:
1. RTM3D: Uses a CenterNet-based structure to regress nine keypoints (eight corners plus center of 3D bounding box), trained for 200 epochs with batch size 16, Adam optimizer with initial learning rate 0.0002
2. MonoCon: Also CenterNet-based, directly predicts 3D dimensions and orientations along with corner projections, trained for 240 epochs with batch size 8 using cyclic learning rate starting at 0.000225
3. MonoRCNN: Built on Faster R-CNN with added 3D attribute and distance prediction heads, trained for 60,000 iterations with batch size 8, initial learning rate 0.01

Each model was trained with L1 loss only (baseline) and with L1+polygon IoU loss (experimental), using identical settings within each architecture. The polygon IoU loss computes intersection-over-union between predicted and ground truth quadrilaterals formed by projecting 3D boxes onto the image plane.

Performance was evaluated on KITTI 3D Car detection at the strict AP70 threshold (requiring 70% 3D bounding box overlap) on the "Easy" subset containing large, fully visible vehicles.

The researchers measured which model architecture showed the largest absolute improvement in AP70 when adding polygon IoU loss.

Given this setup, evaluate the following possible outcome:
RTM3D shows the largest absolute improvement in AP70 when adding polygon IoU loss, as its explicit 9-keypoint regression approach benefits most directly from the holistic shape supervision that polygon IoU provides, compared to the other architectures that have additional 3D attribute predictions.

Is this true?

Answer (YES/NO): NO